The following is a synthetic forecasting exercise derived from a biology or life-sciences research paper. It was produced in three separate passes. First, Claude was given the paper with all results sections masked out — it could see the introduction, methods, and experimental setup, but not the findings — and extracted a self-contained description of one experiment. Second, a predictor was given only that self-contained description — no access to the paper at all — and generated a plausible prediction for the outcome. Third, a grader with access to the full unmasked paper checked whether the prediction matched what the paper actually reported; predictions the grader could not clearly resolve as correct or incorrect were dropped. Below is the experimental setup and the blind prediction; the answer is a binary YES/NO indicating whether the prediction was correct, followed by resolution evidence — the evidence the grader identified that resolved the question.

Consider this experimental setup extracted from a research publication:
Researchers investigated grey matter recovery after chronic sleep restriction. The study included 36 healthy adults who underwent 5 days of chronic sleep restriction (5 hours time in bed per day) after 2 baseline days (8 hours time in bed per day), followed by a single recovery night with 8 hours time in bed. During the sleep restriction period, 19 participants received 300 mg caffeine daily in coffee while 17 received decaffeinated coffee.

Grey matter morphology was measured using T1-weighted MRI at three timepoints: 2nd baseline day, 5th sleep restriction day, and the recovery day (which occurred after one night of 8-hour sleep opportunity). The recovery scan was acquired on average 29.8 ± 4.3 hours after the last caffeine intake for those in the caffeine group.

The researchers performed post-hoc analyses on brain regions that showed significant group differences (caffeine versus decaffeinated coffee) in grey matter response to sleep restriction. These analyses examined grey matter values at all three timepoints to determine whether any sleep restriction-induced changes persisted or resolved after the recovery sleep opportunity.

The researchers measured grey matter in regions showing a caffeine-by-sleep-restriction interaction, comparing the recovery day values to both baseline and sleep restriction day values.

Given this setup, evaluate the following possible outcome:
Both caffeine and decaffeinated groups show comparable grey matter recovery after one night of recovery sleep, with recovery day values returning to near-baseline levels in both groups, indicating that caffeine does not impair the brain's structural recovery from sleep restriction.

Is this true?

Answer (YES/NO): NO